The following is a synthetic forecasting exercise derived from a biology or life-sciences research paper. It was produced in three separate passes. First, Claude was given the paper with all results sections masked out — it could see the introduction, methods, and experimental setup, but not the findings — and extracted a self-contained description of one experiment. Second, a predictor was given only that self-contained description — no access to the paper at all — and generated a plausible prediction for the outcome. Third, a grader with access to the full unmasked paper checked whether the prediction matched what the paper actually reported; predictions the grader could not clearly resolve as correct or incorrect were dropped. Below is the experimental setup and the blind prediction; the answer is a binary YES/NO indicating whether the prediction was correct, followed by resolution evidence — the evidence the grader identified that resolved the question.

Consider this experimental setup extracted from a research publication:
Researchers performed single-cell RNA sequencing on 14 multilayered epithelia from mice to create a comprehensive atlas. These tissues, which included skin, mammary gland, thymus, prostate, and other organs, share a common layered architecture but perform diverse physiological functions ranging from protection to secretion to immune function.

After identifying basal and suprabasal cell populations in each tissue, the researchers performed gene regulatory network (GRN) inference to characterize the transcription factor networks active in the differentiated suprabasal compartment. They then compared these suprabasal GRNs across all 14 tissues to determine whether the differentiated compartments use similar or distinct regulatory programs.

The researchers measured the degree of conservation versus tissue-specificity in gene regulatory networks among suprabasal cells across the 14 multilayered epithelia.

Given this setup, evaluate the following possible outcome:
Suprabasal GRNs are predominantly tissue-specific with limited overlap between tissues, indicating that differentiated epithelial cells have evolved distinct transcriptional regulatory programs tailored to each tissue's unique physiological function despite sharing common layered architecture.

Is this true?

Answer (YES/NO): NO